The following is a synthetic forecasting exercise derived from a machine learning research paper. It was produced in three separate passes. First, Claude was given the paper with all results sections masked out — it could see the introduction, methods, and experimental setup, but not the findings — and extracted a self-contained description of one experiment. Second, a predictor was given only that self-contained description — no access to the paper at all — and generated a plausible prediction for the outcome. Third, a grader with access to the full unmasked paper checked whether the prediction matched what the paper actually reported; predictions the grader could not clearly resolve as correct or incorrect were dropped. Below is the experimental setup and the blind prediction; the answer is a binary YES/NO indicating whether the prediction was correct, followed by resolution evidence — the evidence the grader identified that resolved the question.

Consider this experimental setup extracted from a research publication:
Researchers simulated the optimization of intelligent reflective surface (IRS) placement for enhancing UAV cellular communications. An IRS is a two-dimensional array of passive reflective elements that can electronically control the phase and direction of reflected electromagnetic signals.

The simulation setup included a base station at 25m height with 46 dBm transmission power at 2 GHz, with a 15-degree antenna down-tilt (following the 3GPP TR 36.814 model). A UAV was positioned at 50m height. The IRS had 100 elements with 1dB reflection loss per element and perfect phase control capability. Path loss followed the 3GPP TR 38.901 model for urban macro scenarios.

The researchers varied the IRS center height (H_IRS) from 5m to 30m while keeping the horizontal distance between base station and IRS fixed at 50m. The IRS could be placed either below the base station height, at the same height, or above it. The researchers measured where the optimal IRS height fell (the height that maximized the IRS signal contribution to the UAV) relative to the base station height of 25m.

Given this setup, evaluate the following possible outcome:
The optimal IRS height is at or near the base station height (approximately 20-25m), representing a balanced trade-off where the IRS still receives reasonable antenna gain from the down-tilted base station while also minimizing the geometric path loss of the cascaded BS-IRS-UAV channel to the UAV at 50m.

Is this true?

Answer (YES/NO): NO